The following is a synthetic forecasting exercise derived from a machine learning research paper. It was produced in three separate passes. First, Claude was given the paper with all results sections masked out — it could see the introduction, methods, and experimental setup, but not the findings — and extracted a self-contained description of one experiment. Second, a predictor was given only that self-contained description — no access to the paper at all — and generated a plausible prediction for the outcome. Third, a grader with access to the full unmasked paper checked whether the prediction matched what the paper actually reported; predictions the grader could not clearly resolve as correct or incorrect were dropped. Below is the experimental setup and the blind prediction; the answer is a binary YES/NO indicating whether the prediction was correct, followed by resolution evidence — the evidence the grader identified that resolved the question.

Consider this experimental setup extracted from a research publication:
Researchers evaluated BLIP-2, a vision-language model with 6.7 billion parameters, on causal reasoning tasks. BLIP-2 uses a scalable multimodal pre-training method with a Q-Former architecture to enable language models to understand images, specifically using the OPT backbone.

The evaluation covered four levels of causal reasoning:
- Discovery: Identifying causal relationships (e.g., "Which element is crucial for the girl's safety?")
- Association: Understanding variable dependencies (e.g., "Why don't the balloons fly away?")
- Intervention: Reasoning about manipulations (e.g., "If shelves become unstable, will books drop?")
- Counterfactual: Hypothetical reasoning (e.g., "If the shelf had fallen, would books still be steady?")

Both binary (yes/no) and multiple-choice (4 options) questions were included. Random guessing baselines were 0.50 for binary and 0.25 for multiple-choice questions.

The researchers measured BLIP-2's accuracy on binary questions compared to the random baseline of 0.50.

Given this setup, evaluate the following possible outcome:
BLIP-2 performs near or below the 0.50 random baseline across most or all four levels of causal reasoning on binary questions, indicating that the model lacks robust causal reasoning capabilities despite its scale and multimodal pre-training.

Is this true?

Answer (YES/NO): NO